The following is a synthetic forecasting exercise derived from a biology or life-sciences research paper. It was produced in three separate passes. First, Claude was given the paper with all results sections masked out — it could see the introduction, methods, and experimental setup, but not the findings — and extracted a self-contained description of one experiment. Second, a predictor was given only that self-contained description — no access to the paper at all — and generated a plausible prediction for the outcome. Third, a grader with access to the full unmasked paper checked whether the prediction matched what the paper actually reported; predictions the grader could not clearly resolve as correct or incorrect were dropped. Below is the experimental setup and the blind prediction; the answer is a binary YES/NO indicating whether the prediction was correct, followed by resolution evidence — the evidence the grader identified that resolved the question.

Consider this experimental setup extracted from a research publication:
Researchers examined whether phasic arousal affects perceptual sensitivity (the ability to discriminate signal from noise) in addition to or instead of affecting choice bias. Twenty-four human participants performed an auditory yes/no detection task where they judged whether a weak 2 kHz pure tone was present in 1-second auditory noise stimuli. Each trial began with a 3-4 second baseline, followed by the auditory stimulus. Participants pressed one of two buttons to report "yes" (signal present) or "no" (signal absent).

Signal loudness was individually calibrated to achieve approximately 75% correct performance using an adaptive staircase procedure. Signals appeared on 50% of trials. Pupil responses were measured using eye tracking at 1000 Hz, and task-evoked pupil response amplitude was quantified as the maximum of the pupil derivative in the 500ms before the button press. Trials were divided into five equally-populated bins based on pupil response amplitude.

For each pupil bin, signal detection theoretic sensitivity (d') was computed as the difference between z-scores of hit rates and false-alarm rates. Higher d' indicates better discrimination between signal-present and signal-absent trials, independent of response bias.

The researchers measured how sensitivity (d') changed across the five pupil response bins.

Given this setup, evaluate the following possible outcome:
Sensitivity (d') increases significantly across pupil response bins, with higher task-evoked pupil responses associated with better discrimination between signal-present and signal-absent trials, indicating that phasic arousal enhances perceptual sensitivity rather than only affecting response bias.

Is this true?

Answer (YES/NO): NO